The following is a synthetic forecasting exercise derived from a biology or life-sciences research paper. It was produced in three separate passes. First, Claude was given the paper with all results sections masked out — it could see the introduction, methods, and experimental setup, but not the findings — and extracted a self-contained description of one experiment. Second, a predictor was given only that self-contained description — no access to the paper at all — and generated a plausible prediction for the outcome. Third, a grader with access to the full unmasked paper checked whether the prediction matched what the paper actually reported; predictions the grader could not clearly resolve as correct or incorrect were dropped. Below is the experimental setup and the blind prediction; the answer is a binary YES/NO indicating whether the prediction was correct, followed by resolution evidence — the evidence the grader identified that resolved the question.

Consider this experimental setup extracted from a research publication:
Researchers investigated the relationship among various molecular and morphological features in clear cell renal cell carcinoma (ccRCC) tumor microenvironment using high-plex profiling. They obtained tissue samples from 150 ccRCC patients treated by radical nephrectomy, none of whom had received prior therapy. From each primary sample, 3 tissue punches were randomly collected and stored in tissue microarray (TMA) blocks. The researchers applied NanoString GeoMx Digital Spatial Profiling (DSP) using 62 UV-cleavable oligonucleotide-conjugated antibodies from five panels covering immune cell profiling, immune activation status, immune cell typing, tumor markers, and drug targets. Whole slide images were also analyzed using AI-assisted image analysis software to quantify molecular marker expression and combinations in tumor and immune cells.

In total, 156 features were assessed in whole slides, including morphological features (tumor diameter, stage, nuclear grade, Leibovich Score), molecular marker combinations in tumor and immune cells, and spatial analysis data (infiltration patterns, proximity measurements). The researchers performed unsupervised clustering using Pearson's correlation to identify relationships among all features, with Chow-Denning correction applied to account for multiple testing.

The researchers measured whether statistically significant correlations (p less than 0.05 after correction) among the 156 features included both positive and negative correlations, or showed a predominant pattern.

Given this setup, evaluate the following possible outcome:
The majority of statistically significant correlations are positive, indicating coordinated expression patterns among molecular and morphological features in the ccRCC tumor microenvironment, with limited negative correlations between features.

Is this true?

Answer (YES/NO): NO